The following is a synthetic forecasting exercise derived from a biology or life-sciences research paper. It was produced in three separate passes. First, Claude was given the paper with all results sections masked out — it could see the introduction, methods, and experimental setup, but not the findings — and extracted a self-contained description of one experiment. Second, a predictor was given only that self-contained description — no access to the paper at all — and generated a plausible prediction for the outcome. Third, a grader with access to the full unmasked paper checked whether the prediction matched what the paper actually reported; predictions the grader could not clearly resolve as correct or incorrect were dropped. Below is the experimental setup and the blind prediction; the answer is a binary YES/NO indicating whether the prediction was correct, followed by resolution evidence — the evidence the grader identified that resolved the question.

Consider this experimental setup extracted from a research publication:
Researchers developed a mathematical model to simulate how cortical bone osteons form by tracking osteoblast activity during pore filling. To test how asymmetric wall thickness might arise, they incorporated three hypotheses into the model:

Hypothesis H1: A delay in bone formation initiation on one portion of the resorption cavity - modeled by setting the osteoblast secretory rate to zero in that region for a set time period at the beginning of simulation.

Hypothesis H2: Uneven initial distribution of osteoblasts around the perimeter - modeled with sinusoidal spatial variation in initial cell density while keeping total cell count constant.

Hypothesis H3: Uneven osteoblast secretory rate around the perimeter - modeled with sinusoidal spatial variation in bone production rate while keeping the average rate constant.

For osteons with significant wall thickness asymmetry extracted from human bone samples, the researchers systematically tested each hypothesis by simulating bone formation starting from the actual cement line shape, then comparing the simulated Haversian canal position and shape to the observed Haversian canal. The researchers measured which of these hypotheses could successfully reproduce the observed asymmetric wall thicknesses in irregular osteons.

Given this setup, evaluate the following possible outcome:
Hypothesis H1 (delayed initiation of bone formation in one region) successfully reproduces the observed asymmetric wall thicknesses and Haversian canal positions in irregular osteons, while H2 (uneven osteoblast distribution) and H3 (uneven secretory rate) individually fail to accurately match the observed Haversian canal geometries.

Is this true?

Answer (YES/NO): NO